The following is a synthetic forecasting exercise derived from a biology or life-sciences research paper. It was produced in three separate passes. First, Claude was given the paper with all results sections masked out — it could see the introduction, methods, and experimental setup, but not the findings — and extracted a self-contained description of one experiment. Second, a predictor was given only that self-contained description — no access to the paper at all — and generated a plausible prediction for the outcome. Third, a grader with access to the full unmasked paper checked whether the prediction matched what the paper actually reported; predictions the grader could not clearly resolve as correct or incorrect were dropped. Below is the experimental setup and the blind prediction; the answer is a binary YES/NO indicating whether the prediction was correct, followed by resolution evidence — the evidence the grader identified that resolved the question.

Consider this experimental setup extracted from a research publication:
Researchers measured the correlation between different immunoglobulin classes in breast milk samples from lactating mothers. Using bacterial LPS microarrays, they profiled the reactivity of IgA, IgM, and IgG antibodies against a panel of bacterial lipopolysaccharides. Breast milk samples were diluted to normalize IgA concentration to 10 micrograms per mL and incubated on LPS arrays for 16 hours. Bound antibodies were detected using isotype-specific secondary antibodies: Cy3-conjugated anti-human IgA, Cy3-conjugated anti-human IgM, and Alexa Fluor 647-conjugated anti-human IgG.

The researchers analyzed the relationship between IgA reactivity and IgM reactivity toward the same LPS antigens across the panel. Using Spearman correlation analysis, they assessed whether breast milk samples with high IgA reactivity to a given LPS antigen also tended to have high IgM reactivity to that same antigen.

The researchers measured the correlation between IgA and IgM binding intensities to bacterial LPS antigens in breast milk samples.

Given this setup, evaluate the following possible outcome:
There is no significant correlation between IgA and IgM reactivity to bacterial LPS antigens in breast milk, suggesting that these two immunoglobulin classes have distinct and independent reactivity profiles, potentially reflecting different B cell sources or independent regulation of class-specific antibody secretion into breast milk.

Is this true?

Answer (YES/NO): YES